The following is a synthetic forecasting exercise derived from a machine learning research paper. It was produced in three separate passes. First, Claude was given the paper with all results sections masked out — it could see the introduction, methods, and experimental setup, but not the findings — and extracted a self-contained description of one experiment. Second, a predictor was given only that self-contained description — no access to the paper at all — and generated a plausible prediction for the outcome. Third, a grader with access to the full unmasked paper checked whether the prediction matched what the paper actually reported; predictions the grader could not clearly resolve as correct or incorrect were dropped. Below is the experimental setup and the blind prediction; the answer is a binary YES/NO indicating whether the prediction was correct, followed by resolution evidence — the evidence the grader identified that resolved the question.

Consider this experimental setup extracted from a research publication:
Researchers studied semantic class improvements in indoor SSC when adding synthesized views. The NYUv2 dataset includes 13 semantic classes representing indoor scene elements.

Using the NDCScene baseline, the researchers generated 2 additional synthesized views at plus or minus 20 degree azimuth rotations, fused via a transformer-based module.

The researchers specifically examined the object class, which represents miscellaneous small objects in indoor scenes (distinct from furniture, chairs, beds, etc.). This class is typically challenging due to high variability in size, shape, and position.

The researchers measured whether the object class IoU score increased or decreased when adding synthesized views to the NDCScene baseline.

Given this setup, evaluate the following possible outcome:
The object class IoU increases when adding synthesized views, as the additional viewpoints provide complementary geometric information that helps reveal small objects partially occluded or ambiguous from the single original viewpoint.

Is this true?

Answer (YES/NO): YES